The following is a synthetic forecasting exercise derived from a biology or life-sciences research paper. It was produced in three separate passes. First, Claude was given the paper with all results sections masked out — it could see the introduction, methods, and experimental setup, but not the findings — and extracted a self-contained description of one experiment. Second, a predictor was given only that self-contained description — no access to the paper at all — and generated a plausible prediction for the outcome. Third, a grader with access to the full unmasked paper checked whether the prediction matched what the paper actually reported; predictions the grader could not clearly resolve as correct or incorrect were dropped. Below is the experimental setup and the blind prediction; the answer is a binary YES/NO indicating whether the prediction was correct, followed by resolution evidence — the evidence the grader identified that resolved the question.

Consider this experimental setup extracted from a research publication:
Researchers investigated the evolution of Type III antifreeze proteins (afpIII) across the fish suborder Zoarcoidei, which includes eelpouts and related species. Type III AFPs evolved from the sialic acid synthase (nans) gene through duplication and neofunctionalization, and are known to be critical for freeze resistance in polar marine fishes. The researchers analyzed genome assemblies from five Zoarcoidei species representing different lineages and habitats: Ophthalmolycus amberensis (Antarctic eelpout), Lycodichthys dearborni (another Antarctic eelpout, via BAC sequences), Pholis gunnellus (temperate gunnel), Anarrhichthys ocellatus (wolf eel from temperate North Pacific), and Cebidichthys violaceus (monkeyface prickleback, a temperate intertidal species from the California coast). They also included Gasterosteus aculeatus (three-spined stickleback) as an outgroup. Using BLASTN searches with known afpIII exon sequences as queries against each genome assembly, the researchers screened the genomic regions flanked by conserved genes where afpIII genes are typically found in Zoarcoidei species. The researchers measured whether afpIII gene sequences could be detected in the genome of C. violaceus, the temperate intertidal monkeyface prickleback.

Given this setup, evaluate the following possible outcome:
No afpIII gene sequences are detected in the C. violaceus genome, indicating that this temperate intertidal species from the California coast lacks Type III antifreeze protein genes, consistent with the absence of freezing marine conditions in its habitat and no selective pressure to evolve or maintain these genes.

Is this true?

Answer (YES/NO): NO